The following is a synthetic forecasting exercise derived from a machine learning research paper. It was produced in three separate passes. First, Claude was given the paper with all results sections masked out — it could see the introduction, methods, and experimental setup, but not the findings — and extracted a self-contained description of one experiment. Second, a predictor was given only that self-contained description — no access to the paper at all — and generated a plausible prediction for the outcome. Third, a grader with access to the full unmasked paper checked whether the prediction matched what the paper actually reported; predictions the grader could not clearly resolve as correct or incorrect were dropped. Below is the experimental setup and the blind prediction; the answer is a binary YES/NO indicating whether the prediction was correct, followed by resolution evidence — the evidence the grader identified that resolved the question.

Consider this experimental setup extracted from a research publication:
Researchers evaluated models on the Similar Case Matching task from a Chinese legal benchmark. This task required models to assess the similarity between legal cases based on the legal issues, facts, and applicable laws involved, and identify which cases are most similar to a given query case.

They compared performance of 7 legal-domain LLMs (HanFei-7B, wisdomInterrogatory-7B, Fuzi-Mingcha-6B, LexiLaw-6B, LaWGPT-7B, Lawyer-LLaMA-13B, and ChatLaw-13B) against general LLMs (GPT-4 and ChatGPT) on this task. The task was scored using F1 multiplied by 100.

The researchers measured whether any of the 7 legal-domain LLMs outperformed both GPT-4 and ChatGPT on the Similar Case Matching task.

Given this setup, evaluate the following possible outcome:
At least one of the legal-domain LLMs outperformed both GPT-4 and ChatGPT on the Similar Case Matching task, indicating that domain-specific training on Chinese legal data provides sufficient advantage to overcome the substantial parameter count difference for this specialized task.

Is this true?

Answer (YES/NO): NO